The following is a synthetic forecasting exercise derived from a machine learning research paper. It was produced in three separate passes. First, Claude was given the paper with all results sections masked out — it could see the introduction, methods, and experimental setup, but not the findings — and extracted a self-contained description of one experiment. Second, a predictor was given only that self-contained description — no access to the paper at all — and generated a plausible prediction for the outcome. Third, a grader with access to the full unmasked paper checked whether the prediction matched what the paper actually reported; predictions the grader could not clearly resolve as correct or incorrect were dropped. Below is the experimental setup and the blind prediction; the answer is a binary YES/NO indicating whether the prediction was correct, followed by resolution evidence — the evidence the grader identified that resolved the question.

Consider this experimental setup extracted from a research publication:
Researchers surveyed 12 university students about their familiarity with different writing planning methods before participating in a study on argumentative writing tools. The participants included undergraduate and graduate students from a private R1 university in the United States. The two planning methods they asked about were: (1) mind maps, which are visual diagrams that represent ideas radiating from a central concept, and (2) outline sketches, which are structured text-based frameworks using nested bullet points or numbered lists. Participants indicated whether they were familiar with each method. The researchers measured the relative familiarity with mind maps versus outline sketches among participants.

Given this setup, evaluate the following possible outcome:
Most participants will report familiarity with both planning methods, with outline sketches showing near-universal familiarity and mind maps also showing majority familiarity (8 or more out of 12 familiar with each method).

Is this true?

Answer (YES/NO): NO